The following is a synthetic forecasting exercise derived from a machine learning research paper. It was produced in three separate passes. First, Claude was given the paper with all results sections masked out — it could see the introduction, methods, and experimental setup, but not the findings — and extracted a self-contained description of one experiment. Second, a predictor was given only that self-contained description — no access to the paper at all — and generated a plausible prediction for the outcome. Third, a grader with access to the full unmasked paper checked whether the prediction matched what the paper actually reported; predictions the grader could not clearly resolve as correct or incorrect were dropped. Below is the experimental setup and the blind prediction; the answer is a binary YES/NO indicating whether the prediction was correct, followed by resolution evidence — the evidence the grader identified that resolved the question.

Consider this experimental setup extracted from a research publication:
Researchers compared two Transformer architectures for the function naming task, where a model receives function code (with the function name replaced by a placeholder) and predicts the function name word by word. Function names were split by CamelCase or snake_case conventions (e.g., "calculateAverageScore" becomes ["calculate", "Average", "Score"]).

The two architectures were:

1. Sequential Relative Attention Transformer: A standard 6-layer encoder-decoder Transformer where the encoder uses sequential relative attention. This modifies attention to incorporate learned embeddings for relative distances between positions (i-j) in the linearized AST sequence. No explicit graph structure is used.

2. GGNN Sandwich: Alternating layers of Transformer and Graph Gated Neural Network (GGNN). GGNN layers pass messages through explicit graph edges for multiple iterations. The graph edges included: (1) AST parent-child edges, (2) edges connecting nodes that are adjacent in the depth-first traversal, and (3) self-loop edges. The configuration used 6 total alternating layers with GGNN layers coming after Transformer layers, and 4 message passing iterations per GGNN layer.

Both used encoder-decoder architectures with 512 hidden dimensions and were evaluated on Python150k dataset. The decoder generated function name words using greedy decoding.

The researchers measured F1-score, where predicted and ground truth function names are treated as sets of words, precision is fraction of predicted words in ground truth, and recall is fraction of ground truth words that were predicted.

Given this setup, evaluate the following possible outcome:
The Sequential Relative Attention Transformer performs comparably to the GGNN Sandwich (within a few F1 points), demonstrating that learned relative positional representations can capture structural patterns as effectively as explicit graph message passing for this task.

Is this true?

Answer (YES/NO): YES